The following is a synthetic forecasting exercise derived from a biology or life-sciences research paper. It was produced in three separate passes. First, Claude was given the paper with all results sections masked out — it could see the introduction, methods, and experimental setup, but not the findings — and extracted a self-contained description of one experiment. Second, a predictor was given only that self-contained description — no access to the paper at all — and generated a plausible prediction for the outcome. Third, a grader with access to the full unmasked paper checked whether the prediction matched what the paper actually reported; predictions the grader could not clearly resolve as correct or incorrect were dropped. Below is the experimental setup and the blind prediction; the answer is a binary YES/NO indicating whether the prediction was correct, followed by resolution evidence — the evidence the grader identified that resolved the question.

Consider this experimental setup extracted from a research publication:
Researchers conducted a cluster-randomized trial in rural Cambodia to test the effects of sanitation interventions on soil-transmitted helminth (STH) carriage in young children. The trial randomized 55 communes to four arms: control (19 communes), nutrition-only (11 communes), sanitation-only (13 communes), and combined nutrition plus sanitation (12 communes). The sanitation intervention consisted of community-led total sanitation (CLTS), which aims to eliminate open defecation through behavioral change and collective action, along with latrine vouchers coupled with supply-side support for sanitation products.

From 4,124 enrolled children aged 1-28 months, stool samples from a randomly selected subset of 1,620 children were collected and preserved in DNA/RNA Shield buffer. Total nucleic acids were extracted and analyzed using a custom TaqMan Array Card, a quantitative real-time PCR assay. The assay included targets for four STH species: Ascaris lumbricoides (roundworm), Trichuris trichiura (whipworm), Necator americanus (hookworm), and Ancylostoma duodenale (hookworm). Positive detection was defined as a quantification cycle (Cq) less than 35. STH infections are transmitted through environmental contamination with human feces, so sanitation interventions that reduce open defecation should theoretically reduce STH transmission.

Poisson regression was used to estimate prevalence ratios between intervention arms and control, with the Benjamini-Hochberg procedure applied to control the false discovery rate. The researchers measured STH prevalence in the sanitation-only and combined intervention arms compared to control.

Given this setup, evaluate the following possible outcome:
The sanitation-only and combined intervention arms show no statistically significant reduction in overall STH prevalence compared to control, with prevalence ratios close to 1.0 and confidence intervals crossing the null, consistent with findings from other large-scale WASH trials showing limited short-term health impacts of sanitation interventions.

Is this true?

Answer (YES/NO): YES